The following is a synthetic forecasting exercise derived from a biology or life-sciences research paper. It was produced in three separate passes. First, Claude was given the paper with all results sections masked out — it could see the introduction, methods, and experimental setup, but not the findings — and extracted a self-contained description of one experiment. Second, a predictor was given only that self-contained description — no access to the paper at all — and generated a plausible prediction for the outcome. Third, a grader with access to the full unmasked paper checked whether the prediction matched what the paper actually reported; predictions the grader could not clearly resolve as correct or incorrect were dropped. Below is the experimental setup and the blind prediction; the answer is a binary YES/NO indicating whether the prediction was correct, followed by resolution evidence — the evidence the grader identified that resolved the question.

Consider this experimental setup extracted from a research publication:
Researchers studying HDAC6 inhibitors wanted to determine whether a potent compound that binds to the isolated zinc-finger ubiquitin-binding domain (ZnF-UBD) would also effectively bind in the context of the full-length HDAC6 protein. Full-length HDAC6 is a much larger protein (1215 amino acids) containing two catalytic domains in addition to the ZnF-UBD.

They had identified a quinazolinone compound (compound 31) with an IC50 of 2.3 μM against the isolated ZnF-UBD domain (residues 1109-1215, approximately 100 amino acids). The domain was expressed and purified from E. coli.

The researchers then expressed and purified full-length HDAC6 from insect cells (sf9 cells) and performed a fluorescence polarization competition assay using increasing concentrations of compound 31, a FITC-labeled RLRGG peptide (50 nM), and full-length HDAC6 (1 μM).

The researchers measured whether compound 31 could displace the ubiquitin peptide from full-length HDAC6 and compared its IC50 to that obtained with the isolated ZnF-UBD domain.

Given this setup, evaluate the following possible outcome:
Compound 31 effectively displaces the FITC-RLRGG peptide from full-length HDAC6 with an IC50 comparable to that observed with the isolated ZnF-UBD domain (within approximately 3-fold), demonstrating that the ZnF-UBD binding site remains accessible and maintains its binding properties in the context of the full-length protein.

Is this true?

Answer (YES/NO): YES